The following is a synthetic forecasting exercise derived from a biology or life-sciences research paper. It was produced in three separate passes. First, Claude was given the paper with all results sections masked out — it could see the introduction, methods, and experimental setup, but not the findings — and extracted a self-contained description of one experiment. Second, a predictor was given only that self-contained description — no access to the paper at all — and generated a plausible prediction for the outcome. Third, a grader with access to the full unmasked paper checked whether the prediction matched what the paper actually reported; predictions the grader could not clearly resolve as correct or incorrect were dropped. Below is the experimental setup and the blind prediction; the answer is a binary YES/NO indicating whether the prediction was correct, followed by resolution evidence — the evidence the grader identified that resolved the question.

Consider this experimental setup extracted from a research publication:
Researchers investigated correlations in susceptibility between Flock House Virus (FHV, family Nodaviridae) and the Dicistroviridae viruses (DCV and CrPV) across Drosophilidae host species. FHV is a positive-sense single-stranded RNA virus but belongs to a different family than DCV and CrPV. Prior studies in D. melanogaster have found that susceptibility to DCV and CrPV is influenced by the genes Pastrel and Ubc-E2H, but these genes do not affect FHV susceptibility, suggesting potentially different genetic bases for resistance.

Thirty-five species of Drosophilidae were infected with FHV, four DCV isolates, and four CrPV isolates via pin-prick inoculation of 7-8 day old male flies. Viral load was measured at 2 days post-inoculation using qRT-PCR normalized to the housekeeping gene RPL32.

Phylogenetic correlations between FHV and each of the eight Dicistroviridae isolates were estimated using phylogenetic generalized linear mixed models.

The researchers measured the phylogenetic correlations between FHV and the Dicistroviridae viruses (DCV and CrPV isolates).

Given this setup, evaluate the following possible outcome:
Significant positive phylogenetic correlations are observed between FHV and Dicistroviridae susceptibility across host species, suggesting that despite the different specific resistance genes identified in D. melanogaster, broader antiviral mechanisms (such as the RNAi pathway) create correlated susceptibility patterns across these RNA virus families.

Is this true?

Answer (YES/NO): YES